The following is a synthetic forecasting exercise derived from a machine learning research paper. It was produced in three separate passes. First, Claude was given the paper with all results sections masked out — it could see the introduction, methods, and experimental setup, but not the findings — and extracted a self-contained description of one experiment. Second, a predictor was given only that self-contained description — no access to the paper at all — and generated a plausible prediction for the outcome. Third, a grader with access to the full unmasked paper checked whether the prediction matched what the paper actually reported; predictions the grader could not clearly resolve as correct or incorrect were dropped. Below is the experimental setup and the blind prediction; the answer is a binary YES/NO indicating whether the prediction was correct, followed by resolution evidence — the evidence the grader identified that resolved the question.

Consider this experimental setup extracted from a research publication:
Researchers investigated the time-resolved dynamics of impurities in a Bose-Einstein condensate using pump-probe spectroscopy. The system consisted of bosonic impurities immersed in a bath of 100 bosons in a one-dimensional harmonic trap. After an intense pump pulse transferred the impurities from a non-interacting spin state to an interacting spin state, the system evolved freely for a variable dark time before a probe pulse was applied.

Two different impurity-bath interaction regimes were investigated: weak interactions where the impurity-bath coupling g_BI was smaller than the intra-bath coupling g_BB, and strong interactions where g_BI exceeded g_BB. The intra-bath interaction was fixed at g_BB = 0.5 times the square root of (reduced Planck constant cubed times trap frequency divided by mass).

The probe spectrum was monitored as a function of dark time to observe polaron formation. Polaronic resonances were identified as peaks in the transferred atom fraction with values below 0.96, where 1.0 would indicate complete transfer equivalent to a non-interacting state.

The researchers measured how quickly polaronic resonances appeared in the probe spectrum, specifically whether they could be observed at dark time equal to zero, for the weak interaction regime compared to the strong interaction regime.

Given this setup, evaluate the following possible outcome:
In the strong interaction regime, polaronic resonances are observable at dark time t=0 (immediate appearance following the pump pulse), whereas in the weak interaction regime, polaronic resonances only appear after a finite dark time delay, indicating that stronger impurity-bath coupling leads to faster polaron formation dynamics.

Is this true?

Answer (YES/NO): YES